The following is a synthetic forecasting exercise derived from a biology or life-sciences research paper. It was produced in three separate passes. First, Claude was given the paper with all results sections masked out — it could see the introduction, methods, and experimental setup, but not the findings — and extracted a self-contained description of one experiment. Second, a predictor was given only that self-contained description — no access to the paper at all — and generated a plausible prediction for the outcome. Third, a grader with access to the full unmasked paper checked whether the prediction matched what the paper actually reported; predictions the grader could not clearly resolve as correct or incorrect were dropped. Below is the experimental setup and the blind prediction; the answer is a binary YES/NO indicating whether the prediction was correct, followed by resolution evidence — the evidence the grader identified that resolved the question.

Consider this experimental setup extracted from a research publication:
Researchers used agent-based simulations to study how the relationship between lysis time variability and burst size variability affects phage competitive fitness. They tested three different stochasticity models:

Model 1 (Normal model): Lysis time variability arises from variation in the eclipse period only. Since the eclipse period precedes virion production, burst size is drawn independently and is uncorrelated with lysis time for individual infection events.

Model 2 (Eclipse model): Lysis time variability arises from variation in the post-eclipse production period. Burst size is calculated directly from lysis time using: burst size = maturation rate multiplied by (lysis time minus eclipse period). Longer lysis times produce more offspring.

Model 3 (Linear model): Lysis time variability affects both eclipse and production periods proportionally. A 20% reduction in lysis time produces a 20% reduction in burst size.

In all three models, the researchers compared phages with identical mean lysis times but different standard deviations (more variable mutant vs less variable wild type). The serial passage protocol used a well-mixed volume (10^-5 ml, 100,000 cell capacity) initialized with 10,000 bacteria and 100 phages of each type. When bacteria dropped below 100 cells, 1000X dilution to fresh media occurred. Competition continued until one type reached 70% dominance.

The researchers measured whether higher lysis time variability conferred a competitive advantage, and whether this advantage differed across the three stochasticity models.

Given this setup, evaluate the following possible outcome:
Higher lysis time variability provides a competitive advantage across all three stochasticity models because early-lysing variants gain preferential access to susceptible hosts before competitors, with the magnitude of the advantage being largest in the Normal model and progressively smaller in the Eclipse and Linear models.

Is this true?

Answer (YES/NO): NO